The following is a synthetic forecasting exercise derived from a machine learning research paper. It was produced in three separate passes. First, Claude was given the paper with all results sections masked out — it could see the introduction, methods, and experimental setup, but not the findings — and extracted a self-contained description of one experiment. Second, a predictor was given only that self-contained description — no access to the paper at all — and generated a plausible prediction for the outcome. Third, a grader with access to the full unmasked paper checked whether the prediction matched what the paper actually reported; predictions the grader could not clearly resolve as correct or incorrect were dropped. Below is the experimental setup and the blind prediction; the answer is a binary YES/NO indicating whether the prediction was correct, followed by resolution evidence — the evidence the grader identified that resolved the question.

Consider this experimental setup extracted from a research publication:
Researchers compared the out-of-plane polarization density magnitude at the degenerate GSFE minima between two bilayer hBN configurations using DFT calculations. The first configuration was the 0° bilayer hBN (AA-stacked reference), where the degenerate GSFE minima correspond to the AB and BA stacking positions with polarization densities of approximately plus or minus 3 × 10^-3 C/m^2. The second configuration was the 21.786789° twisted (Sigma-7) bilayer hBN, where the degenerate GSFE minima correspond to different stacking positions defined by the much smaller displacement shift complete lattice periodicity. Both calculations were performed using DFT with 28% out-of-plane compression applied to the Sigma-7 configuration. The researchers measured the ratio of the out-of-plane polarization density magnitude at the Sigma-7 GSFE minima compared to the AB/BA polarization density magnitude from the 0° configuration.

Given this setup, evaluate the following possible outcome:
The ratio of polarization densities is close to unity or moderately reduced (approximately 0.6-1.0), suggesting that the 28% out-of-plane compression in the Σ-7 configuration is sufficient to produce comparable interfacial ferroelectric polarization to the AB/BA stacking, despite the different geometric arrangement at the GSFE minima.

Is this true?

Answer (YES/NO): NO